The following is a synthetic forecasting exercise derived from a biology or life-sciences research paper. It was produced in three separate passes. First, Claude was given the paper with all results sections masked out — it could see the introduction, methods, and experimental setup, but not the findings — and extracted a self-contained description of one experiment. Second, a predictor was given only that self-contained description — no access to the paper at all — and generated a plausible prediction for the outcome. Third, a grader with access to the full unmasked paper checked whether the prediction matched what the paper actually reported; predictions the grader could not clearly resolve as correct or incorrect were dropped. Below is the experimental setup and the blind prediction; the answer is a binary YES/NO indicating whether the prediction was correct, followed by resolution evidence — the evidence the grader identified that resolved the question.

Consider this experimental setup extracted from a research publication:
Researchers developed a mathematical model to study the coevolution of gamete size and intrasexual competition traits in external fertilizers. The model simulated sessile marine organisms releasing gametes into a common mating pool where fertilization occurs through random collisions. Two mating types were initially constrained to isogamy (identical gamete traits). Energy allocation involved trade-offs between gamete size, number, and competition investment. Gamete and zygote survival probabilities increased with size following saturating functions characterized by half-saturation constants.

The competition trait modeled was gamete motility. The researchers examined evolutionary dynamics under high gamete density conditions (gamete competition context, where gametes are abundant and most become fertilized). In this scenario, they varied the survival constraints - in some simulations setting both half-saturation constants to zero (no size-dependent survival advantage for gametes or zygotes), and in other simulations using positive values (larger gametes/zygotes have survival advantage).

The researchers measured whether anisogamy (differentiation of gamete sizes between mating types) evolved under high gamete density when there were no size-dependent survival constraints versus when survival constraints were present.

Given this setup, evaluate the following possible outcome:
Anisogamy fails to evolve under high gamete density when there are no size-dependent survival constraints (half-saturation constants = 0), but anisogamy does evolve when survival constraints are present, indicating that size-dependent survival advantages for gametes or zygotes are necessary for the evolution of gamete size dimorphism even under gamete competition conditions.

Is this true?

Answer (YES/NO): YES